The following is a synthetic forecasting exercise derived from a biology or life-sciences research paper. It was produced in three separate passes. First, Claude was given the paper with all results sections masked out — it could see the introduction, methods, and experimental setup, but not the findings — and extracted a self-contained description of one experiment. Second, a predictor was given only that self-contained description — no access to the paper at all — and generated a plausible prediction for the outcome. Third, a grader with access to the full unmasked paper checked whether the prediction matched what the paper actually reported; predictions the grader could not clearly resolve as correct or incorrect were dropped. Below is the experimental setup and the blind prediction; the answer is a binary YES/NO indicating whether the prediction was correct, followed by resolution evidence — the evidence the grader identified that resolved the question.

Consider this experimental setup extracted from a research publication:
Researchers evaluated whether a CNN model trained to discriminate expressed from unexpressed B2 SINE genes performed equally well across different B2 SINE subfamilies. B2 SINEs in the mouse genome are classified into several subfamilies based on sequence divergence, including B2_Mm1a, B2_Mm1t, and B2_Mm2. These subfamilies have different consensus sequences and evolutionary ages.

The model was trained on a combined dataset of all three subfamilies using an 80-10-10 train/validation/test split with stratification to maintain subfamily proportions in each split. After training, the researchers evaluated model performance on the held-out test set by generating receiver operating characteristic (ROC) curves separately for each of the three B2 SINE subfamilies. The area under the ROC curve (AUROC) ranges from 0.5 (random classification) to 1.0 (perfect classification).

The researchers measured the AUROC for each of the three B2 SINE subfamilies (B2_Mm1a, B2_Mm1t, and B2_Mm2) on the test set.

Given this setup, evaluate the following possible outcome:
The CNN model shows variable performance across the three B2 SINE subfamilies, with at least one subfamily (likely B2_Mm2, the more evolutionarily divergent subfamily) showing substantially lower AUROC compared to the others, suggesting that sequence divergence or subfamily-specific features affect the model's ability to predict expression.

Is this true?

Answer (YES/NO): NO